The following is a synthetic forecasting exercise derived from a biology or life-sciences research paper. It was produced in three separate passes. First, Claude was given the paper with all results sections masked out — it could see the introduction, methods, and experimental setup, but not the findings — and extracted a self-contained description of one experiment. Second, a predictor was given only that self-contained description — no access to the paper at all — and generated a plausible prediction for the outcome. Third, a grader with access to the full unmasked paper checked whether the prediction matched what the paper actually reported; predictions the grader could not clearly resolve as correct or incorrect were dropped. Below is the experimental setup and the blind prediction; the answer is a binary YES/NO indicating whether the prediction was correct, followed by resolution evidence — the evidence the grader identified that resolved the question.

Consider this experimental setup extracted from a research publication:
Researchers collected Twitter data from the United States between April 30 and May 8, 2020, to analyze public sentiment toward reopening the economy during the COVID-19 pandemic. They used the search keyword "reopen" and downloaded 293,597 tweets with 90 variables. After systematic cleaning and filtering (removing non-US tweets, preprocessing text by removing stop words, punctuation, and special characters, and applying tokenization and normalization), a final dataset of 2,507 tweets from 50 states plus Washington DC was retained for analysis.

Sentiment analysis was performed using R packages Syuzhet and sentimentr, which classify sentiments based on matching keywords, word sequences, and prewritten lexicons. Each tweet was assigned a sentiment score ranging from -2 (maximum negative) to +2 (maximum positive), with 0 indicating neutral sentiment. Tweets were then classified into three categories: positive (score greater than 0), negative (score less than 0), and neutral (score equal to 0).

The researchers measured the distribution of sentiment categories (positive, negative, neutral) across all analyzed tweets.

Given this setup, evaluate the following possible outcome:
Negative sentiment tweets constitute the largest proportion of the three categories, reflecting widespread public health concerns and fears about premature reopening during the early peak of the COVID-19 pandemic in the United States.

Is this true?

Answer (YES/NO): NO